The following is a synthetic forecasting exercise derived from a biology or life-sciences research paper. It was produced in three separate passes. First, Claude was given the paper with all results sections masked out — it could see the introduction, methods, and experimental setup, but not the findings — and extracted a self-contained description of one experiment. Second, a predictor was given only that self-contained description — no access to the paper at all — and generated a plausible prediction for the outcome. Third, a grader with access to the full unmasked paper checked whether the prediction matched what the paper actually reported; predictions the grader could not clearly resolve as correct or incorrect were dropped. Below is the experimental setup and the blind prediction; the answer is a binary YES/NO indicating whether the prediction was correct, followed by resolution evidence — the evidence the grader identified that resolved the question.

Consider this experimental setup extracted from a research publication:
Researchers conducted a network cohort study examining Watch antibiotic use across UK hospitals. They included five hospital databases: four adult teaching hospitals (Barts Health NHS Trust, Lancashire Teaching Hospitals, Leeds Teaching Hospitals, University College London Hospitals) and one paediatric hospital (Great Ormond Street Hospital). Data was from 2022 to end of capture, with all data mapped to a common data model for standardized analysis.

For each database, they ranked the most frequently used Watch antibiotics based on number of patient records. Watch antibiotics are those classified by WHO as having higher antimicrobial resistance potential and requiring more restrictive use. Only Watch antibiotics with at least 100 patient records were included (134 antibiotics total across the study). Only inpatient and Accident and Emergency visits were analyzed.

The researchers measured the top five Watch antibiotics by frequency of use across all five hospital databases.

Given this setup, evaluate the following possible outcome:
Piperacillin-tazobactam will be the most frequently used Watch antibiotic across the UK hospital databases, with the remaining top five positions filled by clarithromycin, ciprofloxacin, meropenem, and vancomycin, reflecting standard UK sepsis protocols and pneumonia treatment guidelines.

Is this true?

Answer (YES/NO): NO